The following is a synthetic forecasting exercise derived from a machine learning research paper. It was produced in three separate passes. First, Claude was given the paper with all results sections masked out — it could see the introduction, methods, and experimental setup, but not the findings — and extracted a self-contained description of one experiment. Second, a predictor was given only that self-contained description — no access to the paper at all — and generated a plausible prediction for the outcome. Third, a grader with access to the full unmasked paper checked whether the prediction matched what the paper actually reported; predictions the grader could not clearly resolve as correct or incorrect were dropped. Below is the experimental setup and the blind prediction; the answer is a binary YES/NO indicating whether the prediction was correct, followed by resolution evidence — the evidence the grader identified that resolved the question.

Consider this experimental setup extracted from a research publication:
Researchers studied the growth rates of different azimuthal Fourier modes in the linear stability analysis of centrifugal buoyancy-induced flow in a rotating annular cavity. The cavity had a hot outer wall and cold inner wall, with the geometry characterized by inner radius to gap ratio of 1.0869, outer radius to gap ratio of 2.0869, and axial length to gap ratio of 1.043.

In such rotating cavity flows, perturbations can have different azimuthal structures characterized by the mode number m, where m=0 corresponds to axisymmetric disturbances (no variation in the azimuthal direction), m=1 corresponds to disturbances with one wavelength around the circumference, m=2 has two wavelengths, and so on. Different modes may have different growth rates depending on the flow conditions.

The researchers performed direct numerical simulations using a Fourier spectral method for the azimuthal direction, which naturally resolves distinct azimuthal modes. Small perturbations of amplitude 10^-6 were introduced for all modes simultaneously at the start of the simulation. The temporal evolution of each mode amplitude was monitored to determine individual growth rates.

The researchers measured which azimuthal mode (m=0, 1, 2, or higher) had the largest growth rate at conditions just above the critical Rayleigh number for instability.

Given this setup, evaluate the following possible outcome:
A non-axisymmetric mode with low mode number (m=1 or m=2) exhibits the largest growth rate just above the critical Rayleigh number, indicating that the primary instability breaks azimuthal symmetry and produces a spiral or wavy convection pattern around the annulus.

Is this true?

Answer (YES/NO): NO